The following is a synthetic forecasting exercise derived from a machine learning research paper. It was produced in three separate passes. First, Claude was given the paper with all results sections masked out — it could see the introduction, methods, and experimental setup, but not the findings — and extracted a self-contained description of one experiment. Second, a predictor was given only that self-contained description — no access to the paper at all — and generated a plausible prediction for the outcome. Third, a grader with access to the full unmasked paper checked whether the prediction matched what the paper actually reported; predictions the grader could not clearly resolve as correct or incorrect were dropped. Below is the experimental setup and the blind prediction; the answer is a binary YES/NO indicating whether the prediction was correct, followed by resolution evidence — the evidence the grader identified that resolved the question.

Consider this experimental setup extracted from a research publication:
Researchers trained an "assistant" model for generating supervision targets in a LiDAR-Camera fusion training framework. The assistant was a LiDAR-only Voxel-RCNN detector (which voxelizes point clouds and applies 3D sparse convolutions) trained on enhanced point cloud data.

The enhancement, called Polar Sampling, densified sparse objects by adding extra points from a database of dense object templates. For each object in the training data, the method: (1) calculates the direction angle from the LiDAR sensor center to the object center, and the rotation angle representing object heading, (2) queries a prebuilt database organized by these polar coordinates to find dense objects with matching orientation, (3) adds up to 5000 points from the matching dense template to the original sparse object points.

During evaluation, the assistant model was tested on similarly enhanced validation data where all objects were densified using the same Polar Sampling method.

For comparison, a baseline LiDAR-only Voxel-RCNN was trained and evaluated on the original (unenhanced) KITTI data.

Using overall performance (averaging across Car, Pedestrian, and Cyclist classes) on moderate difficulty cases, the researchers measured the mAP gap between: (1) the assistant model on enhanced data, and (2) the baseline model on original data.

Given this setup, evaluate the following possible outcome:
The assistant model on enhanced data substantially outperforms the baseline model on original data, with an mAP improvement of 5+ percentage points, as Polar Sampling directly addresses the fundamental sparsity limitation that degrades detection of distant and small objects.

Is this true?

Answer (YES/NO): YES